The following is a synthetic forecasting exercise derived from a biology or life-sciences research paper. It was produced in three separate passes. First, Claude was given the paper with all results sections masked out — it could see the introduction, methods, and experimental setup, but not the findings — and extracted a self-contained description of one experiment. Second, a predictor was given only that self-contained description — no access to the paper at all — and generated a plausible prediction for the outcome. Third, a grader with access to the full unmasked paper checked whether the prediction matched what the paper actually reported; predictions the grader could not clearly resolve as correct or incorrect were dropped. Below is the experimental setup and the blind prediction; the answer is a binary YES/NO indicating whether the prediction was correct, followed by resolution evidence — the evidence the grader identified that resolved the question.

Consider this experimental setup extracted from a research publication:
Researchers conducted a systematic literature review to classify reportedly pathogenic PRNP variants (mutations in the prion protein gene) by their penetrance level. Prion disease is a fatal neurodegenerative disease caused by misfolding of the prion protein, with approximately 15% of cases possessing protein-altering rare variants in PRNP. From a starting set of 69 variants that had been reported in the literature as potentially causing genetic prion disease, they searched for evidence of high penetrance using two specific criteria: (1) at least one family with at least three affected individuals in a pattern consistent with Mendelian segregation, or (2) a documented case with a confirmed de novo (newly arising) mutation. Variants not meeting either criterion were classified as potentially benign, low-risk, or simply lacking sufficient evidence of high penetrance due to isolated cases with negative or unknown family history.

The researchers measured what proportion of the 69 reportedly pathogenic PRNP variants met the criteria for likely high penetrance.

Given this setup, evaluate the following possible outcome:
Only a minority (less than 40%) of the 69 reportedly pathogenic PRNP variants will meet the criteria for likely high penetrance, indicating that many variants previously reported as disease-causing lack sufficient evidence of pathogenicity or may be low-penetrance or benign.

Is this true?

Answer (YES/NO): YES